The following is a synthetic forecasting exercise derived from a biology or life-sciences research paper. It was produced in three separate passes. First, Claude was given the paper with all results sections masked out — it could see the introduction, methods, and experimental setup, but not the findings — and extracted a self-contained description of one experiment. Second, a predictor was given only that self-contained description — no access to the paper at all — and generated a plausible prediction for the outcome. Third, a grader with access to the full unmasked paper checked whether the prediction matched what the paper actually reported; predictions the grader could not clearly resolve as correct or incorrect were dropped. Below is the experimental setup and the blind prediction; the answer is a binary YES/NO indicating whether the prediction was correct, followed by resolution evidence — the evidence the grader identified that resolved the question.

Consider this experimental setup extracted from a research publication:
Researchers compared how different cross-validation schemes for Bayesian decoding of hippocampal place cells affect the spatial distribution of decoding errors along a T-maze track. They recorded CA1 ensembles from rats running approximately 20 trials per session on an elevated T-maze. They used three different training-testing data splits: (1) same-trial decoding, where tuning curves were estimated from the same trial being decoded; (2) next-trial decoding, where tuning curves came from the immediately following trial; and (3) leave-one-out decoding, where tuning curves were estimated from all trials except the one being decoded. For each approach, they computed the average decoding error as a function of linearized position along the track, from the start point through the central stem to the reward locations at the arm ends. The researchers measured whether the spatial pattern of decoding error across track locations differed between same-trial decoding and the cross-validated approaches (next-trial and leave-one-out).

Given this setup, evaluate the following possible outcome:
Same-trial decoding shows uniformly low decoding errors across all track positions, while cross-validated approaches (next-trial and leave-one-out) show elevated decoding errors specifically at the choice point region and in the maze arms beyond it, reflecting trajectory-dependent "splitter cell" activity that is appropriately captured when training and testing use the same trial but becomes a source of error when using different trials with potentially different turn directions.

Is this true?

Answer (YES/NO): NO